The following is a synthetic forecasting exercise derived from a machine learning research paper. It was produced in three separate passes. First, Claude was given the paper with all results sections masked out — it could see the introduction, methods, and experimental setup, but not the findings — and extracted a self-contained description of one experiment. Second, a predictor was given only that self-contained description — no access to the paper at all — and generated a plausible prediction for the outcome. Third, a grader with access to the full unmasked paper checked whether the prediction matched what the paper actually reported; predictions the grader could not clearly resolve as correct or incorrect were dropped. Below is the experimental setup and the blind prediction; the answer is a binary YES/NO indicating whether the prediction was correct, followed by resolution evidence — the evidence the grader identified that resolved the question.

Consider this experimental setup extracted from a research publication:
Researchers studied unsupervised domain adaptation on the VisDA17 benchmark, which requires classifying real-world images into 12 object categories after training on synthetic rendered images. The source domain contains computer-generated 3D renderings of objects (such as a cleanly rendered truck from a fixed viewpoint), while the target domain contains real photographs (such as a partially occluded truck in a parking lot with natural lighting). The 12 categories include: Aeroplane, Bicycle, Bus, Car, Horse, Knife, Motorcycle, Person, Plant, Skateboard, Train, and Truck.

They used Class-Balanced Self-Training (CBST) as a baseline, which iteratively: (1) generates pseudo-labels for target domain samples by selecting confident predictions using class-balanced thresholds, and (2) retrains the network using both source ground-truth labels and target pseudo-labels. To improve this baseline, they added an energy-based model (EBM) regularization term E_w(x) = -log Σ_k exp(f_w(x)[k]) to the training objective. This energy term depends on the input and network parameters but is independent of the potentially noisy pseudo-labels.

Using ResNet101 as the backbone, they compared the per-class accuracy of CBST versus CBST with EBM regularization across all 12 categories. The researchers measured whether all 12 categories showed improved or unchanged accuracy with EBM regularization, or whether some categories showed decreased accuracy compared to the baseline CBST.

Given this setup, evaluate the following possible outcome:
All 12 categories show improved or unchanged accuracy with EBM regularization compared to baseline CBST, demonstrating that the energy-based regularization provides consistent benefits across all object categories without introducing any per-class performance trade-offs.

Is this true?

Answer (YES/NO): NO